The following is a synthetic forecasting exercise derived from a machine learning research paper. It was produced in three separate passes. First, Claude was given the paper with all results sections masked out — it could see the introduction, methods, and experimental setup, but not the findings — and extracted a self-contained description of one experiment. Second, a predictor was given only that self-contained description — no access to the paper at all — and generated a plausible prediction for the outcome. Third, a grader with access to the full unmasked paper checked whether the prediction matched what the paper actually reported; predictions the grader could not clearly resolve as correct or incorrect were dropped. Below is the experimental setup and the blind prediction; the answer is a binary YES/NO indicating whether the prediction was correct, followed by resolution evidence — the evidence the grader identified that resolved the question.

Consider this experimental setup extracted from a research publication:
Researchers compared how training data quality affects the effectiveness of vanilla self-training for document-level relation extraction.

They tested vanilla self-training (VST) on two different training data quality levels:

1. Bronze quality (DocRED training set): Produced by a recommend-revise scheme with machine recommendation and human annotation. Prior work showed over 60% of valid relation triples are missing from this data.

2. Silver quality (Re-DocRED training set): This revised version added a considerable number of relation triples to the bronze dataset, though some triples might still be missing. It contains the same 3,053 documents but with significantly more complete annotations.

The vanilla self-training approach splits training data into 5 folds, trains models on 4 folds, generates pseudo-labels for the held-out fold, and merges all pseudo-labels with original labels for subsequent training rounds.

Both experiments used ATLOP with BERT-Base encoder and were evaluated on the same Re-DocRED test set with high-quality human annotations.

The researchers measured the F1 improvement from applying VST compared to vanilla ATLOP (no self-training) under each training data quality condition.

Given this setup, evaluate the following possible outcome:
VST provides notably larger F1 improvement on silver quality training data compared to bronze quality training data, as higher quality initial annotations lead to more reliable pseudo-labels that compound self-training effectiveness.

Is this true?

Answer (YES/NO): NO